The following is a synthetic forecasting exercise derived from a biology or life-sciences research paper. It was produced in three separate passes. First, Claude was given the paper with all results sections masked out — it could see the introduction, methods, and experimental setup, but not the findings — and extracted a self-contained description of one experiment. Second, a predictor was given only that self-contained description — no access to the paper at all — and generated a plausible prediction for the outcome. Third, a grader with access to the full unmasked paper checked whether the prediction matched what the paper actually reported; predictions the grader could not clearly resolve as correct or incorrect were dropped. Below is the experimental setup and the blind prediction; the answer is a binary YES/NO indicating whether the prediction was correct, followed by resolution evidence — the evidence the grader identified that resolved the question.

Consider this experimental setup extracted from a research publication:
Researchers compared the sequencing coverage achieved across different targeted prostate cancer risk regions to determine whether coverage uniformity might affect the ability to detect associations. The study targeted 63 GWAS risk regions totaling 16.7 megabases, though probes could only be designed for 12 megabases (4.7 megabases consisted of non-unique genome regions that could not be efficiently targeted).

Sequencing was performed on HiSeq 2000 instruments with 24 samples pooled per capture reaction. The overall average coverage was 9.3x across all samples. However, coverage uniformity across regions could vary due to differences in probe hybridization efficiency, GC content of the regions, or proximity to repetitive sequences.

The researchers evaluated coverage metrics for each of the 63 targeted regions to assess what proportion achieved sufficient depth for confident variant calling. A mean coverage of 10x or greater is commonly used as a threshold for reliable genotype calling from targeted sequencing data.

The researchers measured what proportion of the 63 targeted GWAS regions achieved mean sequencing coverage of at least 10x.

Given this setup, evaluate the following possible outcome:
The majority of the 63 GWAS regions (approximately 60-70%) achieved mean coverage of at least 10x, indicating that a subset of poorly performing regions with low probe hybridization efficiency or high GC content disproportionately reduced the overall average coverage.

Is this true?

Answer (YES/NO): NO